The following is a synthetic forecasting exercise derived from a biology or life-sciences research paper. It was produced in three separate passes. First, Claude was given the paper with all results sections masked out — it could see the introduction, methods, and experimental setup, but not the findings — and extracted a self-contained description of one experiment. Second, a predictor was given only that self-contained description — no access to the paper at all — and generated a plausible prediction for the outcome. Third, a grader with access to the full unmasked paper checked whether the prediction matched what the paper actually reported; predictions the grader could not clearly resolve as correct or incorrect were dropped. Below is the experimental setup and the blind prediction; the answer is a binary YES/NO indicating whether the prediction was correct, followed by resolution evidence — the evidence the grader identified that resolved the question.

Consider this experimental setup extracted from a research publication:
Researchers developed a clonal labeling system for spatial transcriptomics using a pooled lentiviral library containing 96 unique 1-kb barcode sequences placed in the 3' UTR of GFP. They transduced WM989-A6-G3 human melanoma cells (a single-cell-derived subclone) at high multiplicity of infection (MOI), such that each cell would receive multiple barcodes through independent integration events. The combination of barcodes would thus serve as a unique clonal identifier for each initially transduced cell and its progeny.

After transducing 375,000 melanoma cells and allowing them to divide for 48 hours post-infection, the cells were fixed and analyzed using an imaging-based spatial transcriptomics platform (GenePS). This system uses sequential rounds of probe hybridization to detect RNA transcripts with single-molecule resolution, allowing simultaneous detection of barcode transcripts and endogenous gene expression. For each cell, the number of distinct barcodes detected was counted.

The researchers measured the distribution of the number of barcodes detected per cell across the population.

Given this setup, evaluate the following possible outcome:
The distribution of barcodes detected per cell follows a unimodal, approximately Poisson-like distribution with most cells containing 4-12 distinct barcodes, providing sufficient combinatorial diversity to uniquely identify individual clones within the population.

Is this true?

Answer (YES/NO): NO